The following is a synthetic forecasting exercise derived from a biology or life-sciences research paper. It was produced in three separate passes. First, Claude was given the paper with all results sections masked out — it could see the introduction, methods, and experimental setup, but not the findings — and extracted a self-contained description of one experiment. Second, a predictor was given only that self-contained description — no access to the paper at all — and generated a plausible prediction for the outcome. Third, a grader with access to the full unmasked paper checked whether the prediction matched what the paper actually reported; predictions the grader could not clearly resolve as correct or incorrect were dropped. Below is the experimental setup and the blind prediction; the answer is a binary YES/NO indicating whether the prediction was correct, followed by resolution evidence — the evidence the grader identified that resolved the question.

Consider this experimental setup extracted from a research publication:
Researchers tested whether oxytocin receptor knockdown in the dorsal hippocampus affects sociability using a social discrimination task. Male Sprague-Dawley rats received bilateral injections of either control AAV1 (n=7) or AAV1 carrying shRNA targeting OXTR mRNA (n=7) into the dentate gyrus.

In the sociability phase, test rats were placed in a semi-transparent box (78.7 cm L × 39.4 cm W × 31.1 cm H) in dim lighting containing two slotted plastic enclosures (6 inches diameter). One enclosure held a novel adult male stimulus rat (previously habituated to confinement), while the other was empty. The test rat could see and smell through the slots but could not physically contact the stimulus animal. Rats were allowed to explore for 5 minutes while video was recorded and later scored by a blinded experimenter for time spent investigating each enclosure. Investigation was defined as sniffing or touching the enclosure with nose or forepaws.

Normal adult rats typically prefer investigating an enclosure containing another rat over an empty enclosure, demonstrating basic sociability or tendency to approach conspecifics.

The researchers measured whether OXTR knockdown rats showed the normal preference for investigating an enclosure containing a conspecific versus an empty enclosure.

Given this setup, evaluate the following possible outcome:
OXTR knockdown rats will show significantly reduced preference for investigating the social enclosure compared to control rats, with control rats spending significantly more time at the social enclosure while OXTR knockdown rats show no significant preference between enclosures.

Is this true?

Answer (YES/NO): NO